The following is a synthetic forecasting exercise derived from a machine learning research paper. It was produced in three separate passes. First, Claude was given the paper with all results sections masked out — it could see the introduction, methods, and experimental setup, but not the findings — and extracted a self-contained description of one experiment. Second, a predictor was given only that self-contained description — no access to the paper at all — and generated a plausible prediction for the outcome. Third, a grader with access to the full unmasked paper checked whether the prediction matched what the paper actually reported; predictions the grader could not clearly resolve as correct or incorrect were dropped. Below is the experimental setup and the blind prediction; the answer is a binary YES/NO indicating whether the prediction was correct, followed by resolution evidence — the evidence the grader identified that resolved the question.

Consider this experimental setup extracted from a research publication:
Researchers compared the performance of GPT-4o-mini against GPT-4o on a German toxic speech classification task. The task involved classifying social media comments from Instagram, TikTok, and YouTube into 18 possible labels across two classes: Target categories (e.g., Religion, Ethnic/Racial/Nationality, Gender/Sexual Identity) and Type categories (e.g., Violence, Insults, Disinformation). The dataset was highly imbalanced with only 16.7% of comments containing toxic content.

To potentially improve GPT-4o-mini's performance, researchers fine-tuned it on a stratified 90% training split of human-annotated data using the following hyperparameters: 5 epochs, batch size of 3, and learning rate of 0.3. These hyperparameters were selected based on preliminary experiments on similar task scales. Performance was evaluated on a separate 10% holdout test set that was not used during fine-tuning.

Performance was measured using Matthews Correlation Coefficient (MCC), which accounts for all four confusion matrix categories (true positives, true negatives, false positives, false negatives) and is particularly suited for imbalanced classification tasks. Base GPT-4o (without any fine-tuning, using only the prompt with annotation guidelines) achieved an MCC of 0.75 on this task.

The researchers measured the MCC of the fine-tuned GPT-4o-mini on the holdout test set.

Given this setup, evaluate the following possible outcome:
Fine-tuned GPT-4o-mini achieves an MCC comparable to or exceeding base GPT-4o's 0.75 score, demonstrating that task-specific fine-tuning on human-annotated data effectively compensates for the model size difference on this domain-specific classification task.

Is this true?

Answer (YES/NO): YES